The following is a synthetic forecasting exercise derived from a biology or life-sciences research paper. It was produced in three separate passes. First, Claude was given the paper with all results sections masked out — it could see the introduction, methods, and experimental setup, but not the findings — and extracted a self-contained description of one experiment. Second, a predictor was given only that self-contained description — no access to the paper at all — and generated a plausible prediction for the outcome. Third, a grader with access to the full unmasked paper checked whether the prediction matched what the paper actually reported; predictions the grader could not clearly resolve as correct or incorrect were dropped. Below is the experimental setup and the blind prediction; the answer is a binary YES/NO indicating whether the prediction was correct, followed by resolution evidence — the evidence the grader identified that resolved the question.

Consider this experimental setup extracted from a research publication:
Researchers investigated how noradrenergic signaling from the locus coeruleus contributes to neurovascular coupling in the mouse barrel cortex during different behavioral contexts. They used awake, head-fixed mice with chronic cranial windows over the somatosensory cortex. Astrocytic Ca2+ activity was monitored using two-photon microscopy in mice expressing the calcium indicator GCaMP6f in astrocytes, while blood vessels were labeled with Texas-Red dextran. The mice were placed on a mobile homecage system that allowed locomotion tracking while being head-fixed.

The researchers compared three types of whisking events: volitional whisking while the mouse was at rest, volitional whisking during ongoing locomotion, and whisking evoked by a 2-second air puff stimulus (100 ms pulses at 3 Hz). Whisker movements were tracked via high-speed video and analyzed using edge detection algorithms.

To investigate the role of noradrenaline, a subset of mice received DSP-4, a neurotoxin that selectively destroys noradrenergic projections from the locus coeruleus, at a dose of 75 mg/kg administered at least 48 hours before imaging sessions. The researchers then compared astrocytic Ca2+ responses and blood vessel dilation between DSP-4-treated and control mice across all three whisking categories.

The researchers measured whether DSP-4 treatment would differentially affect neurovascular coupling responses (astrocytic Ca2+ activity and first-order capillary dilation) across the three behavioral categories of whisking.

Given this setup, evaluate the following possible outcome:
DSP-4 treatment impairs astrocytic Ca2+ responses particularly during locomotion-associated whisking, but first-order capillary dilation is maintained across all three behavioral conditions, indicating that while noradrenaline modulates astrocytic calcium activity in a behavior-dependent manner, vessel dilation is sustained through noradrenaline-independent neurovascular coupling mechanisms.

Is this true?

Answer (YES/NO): NO